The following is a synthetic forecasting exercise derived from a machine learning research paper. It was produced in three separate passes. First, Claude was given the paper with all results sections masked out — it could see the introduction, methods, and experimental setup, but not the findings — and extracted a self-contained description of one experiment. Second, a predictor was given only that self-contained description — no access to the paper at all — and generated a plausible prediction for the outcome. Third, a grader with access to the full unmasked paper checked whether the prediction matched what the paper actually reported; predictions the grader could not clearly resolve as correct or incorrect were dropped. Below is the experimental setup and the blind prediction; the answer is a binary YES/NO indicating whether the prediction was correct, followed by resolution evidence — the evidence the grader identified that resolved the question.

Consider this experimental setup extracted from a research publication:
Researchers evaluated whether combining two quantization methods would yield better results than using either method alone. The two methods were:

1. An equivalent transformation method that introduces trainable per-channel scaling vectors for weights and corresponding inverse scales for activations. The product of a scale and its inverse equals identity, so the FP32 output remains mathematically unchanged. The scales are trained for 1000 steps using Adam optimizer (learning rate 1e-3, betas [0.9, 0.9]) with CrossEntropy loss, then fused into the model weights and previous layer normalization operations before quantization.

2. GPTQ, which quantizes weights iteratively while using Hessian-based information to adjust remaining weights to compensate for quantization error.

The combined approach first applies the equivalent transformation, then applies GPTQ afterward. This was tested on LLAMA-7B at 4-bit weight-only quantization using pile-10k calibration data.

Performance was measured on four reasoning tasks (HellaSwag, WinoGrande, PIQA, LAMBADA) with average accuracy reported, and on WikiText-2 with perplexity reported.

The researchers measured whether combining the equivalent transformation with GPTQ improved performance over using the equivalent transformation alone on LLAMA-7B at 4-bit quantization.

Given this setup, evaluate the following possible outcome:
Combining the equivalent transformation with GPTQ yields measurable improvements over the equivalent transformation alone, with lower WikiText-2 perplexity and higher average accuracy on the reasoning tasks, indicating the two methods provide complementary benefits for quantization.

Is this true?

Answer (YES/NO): NO